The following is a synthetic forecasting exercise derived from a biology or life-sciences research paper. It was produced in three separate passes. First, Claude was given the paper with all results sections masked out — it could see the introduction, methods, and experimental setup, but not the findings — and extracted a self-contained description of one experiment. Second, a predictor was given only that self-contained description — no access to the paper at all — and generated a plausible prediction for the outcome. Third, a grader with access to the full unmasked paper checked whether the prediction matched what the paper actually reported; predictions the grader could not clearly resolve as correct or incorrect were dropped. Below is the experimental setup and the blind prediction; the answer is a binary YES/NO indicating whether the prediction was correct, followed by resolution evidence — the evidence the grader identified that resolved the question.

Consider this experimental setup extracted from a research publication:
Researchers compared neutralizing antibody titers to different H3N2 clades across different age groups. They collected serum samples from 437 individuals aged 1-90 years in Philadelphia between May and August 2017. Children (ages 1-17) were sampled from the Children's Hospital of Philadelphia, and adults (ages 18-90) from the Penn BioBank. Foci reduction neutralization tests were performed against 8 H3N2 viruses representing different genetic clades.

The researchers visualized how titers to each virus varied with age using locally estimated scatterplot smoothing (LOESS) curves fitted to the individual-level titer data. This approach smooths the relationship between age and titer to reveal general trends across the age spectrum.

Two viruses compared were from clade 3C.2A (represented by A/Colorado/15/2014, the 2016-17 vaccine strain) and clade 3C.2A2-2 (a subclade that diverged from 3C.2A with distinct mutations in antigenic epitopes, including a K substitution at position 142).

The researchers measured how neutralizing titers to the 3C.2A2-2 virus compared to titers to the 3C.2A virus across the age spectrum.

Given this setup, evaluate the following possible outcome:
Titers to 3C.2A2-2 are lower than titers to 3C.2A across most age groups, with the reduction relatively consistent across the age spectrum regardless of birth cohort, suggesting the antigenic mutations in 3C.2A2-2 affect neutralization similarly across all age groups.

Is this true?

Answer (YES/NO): NO